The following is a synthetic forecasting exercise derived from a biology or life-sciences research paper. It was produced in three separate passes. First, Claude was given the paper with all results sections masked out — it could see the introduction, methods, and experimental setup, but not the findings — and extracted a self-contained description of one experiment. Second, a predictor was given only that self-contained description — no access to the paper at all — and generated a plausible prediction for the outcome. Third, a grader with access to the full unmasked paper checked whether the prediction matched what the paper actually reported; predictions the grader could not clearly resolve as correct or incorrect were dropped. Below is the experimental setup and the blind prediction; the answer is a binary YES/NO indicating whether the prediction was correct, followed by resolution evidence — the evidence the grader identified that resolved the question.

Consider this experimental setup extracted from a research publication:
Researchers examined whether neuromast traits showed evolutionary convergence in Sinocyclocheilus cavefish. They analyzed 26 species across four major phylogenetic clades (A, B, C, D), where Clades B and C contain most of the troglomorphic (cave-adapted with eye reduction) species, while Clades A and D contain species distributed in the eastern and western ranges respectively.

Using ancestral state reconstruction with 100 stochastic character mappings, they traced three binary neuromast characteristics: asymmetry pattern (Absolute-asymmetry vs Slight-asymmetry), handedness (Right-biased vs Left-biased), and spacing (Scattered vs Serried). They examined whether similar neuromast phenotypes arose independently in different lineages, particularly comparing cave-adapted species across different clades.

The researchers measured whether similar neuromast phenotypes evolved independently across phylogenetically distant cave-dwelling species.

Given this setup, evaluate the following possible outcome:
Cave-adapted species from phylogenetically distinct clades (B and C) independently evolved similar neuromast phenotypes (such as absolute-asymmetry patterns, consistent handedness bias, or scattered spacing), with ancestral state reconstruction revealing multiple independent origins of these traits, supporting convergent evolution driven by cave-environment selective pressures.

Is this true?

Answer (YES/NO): NO